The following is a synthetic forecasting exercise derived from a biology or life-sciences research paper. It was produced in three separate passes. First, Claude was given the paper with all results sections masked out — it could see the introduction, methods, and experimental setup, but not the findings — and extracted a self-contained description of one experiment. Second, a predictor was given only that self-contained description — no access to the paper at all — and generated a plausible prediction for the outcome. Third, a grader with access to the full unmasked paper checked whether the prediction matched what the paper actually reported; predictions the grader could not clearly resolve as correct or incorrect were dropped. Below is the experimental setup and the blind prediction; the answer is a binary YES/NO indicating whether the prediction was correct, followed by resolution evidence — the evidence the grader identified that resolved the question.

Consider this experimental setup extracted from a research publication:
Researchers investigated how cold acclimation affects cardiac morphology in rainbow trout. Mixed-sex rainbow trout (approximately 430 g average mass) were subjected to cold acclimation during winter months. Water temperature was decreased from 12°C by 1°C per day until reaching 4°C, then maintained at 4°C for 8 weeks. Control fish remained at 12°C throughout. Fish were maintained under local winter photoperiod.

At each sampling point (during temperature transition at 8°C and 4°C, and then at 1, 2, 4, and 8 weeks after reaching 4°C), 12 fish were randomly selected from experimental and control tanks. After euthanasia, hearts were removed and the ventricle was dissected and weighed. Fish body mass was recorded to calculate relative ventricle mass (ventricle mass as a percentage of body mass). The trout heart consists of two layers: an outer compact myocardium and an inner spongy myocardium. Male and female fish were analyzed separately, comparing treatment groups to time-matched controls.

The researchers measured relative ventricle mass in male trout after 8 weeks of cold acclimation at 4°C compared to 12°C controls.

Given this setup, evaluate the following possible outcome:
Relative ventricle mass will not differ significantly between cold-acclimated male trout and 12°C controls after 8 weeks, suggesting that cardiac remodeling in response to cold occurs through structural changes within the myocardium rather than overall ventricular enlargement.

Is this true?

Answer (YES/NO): YES